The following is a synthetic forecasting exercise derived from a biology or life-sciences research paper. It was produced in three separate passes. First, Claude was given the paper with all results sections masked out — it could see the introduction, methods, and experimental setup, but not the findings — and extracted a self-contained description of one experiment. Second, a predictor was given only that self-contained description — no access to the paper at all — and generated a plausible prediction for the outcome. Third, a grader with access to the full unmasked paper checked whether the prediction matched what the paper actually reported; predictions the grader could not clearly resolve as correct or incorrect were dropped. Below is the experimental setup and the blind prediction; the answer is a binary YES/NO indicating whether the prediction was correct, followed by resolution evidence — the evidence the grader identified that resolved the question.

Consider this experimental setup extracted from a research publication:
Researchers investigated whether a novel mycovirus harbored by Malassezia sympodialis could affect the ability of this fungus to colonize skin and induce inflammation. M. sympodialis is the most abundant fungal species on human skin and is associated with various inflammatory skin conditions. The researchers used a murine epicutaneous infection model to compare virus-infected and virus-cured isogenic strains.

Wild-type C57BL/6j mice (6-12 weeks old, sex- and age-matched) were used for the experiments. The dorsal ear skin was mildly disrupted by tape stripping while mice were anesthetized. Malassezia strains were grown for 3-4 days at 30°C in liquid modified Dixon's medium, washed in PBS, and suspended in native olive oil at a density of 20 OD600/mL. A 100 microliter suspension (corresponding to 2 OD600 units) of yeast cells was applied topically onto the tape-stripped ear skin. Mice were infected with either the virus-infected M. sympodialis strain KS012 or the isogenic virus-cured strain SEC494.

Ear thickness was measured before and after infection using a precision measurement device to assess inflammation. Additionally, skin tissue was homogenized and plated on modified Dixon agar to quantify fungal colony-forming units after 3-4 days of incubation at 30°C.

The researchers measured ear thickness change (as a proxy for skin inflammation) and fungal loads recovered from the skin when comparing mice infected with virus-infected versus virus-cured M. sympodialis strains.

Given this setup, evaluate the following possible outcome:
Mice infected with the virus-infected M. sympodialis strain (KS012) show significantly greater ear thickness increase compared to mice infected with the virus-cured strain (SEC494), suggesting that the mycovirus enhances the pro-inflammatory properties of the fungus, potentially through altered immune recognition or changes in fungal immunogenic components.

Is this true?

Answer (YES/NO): YES